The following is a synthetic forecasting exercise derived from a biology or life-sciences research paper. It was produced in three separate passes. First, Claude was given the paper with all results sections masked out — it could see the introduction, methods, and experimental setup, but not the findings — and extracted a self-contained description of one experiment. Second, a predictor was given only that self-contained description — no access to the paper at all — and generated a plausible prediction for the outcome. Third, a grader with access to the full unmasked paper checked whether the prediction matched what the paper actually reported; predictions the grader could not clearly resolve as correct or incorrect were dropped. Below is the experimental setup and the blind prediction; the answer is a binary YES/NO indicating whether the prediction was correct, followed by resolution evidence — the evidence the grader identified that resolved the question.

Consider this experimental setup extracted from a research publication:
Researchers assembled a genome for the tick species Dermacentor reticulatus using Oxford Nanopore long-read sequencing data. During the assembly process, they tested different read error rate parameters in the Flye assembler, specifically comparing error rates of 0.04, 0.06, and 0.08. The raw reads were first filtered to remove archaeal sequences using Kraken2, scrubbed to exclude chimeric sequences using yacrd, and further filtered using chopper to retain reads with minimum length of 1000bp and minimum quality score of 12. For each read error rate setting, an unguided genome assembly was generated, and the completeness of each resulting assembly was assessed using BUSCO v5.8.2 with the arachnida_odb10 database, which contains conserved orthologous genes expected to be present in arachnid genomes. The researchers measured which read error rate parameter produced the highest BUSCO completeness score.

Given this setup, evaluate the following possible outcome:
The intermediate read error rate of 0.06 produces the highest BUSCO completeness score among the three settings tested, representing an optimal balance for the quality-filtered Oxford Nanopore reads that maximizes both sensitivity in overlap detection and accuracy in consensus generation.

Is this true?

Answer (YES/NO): YES